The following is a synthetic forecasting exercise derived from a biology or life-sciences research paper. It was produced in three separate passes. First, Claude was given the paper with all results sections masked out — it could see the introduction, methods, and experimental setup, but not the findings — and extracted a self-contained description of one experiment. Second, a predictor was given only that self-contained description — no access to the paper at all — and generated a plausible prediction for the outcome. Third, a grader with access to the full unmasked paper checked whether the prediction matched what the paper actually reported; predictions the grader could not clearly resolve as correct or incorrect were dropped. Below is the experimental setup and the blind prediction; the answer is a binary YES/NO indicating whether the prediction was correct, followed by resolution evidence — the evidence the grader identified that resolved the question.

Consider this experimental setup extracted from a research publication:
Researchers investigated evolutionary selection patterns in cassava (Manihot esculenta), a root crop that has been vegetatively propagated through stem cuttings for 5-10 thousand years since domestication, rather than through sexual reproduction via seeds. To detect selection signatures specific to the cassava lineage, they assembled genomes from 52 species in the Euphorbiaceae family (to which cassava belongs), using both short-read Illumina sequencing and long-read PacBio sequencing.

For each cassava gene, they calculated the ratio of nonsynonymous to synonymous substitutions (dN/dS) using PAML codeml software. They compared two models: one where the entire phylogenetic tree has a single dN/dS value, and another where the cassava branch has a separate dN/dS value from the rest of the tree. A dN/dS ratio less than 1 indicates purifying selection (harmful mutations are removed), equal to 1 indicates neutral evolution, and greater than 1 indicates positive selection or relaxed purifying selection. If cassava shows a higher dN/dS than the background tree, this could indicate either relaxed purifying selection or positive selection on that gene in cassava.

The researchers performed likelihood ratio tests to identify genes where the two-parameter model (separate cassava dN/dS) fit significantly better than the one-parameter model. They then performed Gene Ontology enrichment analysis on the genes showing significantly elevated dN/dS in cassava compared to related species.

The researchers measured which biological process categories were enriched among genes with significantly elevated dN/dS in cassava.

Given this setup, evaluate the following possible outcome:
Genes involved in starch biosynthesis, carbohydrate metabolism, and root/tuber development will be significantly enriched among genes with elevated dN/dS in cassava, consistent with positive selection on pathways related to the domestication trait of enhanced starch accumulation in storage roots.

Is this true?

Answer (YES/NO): NO